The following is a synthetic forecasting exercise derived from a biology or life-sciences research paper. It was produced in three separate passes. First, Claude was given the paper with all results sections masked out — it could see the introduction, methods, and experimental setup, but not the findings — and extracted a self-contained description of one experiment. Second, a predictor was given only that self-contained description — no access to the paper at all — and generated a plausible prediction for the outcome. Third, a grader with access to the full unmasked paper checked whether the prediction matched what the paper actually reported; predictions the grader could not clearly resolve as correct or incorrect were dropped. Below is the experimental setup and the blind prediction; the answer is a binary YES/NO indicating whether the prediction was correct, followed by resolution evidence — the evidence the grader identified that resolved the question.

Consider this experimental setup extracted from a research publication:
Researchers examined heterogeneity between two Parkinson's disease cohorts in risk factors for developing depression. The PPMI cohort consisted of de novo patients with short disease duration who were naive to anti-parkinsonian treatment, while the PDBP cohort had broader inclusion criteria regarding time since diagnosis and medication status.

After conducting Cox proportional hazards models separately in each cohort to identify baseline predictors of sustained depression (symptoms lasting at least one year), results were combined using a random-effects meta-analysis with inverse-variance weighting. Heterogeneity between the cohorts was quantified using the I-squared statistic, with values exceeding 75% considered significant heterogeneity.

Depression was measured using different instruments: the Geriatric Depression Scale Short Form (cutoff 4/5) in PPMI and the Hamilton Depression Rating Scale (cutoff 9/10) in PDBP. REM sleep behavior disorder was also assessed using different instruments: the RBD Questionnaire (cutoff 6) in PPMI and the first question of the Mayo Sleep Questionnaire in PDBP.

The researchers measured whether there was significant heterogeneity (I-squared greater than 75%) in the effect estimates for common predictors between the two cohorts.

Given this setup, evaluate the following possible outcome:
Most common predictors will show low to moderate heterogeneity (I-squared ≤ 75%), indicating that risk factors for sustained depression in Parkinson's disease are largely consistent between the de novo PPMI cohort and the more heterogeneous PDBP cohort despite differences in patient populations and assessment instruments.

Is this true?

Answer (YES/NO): YES